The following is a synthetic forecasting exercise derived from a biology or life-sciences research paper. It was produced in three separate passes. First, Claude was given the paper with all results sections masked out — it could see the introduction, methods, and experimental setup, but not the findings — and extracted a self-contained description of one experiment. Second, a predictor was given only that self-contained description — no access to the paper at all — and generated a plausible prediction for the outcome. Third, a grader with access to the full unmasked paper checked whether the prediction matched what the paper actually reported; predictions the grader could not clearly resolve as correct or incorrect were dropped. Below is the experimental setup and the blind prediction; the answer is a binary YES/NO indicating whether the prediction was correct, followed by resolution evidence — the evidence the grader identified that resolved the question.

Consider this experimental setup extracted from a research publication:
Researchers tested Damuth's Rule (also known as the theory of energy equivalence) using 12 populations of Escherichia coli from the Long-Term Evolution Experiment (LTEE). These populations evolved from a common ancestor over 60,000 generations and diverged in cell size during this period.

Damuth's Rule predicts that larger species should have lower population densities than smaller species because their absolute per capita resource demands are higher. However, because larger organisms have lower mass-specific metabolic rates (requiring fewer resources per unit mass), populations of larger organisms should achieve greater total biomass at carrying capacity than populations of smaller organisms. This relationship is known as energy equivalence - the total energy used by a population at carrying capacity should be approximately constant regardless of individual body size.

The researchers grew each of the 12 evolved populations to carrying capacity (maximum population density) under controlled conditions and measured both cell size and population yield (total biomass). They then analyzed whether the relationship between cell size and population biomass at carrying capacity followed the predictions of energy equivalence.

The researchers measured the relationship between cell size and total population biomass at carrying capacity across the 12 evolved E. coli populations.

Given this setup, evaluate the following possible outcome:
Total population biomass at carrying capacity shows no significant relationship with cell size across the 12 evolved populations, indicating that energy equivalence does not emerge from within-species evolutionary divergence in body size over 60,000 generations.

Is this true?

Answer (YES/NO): NO